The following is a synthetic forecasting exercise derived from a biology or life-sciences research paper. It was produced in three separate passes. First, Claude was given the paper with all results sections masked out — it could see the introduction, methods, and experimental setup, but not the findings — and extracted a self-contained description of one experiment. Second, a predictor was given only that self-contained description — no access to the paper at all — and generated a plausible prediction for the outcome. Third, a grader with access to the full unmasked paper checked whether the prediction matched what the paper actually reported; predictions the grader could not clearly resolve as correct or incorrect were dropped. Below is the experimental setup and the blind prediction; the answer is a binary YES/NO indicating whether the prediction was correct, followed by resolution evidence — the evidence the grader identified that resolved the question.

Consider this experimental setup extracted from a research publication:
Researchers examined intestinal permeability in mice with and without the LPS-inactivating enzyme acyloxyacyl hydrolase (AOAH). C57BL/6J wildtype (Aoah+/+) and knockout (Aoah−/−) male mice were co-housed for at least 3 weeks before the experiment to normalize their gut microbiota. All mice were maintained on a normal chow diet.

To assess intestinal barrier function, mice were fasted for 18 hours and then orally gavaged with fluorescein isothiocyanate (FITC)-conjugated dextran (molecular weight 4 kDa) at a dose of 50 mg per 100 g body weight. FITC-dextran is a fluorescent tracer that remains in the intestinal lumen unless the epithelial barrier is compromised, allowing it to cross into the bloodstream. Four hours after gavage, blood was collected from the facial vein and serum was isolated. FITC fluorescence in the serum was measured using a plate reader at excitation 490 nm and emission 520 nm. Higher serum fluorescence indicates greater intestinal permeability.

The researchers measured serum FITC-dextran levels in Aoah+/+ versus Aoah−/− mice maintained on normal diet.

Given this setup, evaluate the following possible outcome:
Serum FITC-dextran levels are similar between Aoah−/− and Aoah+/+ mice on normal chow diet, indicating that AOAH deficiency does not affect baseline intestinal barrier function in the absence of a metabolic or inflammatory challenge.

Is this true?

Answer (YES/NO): YES